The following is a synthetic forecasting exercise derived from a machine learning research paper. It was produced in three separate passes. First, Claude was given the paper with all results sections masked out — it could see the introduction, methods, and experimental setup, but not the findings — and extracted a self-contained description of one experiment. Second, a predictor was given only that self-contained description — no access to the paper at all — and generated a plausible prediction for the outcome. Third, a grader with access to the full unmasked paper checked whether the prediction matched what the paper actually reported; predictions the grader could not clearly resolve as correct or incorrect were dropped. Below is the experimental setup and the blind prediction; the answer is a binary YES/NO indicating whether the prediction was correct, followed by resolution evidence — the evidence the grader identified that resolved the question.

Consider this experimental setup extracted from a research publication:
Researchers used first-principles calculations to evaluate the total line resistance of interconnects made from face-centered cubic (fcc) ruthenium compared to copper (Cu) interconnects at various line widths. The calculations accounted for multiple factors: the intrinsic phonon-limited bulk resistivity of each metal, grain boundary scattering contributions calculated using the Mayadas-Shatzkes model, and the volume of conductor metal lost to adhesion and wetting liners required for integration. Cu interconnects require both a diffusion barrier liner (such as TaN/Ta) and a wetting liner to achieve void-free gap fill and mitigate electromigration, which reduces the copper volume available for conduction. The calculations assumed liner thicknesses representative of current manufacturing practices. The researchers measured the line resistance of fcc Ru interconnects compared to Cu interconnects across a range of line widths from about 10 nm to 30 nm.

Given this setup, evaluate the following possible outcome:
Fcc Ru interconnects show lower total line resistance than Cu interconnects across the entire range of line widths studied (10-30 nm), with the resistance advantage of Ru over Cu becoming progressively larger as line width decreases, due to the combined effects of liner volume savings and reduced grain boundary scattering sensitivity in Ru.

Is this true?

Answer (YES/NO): NO